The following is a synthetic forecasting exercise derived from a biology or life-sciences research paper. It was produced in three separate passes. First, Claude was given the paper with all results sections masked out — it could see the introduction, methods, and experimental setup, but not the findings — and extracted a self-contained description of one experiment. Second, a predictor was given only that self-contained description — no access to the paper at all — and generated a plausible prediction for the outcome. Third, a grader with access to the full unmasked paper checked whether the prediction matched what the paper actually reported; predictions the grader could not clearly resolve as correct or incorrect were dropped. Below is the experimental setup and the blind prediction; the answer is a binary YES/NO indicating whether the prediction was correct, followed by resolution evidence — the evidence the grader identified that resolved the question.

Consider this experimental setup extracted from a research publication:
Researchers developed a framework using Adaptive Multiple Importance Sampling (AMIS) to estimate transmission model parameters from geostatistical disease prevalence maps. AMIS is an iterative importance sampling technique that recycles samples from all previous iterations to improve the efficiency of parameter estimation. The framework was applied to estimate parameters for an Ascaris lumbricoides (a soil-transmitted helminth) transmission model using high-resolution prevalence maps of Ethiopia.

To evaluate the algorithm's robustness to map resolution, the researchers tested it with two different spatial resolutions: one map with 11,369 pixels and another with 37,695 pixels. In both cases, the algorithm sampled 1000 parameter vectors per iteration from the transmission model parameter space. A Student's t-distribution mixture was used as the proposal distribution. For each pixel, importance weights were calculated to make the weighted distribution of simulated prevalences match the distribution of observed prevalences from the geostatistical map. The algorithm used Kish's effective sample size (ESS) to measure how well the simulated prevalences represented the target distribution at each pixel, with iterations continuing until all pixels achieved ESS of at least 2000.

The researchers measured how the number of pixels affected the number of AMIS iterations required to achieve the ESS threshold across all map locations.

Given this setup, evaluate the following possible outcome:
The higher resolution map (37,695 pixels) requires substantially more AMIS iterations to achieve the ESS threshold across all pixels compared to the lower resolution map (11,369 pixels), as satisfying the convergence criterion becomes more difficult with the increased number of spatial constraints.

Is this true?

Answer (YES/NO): NO